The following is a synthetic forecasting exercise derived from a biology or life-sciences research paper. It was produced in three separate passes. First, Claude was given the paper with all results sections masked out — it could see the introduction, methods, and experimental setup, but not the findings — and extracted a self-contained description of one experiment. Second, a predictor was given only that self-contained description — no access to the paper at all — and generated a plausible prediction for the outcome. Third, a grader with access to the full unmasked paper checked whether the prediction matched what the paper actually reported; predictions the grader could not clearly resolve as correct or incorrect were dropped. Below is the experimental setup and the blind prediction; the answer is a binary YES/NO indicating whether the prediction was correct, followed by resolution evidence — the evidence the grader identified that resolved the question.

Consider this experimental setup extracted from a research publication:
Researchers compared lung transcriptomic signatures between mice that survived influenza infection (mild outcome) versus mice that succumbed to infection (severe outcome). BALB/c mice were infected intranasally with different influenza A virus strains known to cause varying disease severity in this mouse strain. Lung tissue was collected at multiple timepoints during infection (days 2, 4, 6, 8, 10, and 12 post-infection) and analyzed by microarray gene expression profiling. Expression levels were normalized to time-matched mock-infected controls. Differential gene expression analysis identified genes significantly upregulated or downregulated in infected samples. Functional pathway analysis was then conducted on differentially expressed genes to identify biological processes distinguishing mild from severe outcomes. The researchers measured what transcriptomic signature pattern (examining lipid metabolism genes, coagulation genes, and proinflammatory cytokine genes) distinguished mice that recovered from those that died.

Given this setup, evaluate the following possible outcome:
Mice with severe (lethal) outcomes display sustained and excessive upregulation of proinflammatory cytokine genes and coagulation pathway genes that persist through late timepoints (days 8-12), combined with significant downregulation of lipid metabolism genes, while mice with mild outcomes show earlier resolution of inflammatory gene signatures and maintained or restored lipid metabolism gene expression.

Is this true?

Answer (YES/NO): NO